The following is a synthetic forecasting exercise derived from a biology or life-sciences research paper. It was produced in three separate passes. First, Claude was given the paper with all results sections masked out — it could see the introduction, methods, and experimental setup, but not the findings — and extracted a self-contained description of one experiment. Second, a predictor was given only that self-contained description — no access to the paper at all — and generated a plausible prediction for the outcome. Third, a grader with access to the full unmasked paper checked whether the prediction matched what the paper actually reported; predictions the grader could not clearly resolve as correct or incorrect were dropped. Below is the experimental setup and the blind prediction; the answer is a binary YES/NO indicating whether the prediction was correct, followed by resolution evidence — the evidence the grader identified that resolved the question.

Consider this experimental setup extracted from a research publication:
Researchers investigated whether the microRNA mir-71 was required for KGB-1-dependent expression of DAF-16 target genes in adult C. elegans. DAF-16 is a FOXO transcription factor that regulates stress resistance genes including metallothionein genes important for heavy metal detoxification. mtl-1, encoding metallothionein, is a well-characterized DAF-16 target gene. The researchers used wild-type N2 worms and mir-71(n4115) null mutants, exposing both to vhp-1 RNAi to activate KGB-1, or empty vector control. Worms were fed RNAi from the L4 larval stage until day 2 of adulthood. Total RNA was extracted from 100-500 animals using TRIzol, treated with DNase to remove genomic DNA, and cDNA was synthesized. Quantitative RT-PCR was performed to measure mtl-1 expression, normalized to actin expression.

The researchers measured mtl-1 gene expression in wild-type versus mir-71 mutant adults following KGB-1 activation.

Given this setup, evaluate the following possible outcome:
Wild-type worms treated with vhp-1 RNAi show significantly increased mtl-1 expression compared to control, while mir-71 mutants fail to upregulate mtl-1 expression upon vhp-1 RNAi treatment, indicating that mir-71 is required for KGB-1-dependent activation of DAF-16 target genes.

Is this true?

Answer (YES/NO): NO